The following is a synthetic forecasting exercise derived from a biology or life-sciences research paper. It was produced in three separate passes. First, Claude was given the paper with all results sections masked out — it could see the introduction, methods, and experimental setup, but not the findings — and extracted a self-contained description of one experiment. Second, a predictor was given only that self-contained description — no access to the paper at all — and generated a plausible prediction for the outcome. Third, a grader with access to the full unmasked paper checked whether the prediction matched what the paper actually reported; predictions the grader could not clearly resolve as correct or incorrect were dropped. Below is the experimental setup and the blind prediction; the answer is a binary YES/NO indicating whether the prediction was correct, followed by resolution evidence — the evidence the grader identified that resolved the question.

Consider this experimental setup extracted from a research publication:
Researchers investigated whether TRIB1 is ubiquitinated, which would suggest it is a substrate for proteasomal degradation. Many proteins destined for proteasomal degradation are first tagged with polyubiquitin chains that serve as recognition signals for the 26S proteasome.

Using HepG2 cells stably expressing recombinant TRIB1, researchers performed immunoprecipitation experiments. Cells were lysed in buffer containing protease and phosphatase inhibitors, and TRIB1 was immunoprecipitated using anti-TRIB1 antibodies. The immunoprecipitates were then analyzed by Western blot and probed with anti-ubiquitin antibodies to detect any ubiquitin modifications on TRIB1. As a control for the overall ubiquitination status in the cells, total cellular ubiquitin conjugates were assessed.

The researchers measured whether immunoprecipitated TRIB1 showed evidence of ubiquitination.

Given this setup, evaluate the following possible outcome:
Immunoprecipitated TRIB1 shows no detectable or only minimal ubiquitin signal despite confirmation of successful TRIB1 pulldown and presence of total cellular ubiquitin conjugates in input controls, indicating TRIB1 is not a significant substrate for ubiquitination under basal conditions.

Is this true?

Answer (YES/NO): YES